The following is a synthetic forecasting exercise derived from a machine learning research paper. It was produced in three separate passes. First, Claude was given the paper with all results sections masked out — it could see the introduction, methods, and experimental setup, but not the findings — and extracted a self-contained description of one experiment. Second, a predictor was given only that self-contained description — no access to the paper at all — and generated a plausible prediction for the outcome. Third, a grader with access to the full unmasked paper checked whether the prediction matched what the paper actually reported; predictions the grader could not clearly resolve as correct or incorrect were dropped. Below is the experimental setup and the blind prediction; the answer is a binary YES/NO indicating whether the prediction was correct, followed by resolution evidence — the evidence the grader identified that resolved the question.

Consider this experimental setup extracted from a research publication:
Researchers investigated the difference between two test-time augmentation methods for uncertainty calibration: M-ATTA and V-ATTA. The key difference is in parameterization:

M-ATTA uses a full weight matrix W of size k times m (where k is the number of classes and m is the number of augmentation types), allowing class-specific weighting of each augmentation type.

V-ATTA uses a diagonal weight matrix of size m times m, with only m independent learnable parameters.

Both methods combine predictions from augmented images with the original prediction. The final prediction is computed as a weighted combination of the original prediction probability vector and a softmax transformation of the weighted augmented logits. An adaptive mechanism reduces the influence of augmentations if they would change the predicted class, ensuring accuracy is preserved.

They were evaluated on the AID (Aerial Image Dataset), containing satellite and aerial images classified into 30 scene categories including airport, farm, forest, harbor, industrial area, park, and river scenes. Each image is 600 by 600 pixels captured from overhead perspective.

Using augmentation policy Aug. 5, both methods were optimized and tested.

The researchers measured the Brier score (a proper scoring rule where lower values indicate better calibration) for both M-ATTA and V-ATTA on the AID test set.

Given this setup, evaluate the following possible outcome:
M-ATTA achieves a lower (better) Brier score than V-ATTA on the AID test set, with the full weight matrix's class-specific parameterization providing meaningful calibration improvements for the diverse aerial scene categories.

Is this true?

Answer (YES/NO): YES